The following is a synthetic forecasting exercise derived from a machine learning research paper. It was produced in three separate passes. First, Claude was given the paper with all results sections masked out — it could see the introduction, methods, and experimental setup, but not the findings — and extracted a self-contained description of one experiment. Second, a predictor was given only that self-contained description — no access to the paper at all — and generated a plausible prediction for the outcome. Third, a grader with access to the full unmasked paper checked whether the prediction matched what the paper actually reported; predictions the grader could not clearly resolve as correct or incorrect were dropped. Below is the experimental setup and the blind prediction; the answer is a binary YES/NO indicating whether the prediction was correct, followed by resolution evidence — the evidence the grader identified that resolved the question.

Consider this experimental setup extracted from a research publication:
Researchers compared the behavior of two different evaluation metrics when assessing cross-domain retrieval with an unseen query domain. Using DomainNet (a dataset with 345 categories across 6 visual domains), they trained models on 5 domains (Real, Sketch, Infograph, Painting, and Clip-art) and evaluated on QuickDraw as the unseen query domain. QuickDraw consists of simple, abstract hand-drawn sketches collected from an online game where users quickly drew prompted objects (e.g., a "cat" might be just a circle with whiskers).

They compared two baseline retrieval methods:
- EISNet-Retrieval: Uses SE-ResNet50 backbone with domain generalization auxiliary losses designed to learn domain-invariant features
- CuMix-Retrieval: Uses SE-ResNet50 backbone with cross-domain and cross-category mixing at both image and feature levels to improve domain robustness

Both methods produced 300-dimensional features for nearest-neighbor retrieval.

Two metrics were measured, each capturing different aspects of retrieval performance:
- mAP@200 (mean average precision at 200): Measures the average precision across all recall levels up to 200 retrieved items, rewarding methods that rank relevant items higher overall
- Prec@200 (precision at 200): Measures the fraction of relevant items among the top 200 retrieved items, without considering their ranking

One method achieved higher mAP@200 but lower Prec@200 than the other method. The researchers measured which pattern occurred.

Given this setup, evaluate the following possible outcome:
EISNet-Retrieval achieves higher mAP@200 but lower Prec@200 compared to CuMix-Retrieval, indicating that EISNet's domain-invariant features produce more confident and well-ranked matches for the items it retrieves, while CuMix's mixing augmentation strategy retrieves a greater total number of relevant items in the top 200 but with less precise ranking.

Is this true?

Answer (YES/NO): NO